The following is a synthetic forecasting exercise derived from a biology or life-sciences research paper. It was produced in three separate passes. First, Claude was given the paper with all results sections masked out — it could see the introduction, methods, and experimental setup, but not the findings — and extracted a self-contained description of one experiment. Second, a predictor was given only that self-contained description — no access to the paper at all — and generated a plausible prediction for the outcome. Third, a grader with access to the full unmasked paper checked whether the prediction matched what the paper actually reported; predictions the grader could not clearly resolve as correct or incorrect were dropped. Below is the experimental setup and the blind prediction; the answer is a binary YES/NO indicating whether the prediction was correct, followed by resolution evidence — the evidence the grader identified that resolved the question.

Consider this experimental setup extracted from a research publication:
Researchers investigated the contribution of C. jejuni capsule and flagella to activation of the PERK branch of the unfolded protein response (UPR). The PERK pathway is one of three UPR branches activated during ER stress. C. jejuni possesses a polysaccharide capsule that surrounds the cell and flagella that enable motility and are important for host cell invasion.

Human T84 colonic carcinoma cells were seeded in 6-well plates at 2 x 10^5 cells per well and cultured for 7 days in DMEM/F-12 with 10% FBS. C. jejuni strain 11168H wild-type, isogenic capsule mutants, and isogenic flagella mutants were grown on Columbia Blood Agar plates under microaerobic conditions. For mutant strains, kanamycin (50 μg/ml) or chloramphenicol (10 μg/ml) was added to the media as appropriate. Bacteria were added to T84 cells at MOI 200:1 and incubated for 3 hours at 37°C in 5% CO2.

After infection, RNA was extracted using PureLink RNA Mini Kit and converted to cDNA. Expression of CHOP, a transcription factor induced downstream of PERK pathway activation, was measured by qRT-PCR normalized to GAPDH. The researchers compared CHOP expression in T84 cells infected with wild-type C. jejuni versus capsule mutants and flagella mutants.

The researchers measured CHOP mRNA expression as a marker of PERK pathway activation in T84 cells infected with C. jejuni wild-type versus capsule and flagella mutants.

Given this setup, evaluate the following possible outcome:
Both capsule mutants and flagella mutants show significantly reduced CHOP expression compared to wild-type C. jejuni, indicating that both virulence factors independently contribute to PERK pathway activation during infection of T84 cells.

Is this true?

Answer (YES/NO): YES